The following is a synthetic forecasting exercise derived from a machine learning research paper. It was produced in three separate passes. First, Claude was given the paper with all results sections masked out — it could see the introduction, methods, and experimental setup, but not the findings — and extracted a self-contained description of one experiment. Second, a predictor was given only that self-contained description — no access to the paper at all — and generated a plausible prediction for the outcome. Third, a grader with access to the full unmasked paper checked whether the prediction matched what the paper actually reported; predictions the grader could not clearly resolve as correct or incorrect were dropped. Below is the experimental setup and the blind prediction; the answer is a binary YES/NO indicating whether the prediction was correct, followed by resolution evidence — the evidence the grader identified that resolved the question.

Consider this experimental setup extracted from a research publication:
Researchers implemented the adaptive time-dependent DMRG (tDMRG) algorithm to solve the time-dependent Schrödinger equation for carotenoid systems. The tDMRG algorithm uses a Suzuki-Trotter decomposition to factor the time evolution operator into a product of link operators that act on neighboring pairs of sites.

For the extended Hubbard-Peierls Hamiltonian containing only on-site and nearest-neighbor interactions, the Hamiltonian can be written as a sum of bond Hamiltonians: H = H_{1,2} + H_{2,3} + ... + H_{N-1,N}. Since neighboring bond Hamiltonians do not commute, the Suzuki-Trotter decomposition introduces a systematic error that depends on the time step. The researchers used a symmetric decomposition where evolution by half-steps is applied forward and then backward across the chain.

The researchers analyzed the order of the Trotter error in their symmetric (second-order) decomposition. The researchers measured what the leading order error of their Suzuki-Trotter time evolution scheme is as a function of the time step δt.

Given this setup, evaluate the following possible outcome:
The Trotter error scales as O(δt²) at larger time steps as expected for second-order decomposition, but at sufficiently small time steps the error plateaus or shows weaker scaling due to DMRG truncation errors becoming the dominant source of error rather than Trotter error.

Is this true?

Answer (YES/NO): NO